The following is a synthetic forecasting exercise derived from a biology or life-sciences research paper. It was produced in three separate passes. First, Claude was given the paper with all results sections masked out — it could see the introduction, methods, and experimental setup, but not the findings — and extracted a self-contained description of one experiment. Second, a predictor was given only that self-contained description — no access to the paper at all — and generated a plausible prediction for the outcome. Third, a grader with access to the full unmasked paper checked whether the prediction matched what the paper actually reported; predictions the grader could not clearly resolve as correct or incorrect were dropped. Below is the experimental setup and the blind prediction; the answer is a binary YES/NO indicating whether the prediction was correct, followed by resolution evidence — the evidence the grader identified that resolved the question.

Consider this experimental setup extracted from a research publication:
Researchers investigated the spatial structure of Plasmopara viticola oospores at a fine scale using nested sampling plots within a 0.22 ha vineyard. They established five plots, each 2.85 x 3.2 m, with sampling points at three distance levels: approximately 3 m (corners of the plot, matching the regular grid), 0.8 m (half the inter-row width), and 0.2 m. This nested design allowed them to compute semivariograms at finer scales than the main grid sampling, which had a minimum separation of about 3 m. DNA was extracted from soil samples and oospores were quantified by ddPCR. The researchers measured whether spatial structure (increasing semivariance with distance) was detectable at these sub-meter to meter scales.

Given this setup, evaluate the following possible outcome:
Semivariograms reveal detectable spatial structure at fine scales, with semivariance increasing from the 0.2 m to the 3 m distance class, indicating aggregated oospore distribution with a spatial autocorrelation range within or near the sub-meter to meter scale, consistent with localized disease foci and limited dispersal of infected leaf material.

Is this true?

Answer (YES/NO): NO